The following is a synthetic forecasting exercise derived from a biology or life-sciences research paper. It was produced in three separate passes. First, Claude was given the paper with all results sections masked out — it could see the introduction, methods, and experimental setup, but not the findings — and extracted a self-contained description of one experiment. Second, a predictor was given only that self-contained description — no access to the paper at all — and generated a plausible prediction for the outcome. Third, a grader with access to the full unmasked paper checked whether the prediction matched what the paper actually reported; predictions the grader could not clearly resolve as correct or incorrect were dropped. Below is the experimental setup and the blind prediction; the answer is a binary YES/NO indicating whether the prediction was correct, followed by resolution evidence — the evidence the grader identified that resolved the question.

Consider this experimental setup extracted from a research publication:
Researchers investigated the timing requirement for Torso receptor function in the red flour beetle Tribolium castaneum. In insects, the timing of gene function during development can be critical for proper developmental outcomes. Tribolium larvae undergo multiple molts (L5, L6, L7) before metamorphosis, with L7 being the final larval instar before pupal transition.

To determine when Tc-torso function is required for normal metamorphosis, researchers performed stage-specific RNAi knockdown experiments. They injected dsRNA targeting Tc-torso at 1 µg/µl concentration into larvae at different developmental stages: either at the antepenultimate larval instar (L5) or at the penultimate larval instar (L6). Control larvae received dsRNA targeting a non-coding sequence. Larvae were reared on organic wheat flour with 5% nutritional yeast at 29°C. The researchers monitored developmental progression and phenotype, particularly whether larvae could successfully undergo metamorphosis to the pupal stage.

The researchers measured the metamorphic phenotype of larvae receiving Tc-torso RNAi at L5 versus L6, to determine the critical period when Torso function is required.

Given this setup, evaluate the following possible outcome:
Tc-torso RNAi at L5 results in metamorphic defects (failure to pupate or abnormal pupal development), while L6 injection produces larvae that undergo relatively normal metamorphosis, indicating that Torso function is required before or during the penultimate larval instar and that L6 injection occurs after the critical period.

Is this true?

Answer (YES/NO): NO